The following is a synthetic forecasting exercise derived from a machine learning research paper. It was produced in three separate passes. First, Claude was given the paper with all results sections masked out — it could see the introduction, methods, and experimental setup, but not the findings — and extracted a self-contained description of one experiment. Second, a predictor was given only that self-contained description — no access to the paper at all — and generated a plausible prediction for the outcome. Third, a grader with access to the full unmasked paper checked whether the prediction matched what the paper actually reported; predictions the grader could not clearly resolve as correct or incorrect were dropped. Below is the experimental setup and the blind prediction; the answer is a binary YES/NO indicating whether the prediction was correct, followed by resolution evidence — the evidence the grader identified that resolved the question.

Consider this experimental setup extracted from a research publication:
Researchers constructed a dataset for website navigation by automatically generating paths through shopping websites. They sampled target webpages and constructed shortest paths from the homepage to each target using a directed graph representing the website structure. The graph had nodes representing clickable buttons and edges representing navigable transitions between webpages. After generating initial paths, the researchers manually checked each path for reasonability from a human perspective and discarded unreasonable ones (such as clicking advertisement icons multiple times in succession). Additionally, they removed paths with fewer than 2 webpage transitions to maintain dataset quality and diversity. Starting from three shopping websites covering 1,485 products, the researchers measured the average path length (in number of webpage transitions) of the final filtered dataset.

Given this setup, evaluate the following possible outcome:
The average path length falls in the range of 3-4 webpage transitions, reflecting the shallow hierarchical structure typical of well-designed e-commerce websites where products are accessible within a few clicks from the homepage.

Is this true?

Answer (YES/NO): YES